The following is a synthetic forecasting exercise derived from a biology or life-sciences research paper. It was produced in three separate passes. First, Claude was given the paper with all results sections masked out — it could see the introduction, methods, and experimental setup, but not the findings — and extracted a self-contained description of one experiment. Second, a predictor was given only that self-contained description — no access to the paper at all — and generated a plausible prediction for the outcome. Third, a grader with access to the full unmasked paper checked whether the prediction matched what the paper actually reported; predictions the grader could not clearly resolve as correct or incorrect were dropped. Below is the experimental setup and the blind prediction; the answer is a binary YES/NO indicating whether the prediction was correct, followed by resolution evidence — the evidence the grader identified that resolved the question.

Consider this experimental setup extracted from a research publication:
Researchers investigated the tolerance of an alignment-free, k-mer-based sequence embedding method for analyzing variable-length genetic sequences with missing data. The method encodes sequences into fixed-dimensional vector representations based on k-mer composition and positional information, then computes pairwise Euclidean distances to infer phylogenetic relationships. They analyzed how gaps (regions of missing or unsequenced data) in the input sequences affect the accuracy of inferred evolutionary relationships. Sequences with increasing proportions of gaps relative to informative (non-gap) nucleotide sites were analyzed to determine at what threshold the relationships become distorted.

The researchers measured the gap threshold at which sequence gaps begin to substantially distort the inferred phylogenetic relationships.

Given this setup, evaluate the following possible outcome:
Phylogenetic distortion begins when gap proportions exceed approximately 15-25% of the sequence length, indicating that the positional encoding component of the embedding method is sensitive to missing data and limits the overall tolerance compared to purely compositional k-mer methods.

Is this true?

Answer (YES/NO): NO